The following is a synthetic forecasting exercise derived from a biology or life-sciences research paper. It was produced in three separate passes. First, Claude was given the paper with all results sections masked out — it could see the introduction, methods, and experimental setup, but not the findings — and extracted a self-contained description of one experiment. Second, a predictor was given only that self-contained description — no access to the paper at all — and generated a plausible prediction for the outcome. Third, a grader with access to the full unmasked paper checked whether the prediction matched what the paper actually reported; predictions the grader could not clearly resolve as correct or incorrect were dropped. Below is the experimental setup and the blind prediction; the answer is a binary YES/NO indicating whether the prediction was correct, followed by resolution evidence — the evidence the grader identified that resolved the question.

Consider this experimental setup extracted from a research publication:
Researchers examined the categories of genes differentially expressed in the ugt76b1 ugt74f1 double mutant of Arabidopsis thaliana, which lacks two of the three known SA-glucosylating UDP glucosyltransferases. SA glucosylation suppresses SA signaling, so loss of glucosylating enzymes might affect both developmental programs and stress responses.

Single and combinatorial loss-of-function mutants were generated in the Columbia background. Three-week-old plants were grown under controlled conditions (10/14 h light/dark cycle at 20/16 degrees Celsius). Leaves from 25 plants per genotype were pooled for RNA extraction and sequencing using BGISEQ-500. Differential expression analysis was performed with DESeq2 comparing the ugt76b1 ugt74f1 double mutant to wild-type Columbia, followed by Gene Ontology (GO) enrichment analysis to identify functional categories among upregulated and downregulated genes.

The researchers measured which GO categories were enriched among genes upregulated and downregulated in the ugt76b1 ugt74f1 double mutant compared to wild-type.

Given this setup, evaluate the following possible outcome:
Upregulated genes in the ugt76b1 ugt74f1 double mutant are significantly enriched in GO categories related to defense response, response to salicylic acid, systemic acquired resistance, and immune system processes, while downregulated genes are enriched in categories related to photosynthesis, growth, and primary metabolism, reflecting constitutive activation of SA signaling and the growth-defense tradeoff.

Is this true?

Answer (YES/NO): NO